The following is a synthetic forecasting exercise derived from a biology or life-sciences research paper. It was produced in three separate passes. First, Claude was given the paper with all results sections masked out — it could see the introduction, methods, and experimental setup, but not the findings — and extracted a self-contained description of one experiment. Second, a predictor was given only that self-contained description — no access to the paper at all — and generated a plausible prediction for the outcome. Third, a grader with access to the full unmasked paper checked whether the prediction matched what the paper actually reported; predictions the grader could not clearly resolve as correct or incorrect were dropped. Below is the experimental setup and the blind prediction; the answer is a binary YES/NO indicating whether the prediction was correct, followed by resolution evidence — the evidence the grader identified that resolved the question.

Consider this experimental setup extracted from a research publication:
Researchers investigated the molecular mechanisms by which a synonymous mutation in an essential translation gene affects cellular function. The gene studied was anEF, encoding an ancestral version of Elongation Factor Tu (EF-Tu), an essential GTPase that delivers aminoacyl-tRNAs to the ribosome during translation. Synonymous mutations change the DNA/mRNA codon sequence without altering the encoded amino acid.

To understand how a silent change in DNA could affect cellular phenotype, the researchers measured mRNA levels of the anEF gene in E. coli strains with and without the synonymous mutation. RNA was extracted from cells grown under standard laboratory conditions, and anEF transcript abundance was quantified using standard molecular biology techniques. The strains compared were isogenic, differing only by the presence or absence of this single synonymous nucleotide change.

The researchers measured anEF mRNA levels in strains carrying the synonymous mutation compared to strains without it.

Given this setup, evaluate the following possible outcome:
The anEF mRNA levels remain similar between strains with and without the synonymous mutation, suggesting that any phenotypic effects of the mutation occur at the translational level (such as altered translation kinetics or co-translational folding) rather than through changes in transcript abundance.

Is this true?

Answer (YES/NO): NO